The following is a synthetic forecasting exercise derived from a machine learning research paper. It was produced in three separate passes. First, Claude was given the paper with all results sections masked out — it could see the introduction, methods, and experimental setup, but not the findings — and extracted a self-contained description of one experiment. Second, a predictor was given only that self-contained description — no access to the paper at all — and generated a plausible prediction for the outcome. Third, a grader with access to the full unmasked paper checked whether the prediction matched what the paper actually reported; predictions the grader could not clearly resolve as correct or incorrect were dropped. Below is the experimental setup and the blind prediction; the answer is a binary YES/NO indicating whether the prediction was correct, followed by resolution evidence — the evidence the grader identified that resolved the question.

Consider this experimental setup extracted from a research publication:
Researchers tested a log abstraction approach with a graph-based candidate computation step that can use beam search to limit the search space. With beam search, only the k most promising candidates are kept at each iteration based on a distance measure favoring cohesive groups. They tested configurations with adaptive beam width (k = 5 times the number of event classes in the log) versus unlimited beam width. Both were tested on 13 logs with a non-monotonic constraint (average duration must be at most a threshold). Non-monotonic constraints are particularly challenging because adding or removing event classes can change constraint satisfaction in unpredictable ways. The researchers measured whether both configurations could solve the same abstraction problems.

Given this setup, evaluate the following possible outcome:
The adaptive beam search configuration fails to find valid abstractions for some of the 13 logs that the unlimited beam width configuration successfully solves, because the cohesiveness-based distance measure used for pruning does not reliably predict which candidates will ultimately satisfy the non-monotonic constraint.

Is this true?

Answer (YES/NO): YES